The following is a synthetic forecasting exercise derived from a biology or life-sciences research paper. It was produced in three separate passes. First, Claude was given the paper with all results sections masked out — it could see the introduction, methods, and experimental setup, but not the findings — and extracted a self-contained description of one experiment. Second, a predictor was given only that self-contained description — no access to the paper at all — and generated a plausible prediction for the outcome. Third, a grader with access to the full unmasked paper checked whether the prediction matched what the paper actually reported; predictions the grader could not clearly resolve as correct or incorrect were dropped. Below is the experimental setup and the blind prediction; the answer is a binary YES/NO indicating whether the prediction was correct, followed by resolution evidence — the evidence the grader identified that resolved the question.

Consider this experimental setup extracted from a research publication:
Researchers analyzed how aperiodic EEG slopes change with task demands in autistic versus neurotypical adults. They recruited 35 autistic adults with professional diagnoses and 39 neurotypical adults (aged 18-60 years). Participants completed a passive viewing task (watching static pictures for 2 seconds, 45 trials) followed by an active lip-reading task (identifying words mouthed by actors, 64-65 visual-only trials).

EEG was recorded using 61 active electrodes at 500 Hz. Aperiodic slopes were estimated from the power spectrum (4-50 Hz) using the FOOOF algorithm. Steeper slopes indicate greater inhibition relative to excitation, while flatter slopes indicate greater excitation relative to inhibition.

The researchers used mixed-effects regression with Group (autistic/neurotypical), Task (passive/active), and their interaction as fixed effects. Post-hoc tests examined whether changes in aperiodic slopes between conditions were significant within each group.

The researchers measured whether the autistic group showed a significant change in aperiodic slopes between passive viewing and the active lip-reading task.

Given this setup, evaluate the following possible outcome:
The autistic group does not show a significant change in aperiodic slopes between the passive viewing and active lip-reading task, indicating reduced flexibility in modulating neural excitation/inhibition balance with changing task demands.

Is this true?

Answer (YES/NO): NO